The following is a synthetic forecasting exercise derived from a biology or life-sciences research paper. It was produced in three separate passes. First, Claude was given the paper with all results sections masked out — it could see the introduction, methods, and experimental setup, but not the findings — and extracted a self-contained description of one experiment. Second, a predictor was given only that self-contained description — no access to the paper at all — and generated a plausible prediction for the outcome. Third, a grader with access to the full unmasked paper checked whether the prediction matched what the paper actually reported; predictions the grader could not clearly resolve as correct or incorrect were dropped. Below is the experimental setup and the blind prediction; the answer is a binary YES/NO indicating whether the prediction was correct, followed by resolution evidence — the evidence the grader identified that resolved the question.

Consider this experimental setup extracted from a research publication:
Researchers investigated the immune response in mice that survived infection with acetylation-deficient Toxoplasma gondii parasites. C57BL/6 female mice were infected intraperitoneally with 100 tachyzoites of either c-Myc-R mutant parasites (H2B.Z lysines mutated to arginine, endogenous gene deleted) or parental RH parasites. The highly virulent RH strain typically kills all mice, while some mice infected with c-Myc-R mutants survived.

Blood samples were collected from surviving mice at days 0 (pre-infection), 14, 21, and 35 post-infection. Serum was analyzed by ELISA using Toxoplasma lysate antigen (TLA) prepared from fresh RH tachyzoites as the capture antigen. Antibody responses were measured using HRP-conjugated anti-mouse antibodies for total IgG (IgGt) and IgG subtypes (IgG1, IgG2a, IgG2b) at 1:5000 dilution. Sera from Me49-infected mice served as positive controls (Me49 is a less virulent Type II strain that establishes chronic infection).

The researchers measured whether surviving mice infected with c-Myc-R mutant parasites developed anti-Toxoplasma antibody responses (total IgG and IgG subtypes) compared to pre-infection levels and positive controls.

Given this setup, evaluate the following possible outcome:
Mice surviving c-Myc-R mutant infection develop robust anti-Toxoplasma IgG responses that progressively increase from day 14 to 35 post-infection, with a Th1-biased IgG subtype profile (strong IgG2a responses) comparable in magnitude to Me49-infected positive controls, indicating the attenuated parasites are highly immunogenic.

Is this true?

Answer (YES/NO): YES